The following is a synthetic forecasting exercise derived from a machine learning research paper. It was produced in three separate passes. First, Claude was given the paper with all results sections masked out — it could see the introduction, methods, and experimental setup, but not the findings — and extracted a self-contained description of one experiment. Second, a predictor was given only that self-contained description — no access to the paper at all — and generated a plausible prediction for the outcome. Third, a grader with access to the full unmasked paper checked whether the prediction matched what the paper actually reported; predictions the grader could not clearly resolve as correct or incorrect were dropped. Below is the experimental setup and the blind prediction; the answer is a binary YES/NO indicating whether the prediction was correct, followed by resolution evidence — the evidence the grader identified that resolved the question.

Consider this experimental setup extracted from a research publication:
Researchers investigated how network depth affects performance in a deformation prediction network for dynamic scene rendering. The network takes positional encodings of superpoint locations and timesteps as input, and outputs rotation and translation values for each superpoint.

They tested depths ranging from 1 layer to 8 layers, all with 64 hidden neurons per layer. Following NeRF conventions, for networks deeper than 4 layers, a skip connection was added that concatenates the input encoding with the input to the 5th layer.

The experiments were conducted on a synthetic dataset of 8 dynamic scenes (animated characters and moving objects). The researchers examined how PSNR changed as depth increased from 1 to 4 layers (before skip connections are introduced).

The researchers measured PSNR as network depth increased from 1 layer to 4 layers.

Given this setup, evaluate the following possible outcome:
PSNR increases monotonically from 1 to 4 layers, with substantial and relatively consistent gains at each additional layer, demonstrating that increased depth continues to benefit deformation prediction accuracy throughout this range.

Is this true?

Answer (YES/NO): NO